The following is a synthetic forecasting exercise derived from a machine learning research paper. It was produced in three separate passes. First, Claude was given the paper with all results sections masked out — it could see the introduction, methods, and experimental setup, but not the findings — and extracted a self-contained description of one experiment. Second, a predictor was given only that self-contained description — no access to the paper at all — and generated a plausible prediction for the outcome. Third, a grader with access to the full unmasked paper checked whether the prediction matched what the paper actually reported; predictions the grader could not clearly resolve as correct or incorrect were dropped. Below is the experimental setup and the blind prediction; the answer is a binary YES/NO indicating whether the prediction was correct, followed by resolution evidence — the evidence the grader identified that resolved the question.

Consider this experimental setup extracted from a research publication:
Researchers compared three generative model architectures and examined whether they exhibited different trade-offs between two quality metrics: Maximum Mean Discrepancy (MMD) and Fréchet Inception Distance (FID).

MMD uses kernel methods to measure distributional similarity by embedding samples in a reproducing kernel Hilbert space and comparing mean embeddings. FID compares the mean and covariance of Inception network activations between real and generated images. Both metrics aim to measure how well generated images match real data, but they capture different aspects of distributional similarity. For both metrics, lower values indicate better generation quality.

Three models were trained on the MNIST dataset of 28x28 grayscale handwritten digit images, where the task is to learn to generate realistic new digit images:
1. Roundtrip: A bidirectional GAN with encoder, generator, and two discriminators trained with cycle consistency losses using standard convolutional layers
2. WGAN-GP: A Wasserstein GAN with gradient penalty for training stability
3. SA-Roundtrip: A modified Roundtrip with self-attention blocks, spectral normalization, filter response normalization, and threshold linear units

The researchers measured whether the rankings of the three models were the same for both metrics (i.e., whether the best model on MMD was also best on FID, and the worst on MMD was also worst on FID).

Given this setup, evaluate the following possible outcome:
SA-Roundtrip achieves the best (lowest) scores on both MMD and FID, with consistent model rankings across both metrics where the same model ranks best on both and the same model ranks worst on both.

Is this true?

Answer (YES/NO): NO